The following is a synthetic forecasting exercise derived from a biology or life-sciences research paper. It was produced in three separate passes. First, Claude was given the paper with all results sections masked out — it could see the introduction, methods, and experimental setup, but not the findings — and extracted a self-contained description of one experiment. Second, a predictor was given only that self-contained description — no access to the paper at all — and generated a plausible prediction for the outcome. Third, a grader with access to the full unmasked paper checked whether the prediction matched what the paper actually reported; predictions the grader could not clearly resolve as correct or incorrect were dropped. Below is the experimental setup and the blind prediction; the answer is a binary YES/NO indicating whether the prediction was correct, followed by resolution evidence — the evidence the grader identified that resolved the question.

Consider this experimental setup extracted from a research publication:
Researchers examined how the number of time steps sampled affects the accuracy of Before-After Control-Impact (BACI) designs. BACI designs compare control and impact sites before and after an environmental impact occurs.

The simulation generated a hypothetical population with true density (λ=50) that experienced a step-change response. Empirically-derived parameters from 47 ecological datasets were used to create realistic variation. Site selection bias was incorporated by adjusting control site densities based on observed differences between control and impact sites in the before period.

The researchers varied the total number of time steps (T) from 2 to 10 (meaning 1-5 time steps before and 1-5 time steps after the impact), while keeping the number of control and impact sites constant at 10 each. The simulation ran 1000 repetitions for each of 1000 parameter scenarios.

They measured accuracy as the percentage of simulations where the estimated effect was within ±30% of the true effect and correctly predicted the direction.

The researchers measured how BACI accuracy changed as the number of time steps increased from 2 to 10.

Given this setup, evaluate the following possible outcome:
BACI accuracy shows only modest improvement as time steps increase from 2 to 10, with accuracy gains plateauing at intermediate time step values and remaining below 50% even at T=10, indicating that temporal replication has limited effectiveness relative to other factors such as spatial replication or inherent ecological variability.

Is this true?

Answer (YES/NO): NO